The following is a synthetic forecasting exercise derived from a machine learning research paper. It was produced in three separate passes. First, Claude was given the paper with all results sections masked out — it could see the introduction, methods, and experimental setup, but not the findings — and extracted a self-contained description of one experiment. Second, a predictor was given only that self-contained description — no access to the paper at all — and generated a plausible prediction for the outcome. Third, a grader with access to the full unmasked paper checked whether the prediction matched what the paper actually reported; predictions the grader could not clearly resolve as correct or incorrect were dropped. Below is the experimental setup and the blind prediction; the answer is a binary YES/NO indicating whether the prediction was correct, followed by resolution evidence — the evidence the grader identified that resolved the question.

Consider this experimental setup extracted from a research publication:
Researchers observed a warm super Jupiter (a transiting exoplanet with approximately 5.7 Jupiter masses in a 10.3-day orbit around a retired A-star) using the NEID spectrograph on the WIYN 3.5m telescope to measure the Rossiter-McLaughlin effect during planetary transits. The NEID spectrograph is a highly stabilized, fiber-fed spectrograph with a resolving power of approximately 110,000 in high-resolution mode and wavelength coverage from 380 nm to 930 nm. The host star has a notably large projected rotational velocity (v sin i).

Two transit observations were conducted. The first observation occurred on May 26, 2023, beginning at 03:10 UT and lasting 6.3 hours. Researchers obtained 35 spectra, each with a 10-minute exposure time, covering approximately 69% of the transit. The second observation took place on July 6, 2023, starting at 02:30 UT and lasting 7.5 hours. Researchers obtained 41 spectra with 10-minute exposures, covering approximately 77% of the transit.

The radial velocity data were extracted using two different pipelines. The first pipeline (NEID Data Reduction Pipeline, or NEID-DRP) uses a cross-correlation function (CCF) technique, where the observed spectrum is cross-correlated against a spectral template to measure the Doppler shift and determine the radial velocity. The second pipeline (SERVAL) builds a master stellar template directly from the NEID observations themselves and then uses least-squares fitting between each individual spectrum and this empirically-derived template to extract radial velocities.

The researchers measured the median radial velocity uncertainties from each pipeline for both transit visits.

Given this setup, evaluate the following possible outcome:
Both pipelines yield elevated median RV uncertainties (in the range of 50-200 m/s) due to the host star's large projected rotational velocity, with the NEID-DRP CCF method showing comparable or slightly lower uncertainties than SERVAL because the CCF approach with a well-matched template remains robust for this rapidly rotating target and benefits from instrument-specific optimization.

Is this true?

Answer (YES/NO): NO